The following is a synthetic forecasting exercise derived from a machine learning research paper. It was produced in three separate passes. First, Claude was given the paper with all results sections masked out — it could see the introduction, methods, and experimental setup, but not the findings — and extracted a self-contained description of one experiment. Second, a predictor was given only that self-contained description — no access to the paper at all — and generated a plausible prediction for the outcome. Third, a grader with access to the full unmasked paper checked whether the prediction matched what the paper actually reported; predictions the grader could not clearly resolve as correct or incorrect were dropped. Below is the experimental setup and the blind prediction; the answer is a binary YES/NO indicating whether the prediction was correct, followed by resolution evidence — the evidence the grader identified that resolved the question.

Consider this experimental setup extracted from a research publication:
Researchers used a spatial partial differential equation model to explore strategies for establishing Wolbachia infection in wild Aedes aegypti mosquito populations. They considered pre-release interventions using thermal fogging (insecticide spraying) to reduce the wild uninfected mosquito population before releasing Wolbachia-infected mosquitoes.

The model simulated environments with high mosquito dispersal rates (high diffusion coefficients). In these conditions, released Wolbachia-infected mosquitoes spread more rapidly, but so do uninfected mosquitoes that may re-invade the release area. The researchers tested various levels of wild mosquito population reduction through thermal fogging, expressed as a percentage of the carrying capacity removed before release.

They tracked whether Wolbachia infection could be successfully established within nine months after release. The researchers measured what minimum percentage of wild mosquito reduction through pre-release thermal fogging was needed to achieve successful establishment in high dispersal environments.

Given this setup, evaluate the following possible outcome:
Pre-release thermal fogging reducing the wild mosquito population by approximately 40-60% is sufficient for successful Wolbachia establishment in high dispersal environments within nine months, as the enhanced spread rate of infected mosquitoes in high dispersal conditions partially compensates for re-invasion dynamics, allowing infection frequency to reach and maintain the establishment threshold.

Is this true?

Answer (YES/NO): NO